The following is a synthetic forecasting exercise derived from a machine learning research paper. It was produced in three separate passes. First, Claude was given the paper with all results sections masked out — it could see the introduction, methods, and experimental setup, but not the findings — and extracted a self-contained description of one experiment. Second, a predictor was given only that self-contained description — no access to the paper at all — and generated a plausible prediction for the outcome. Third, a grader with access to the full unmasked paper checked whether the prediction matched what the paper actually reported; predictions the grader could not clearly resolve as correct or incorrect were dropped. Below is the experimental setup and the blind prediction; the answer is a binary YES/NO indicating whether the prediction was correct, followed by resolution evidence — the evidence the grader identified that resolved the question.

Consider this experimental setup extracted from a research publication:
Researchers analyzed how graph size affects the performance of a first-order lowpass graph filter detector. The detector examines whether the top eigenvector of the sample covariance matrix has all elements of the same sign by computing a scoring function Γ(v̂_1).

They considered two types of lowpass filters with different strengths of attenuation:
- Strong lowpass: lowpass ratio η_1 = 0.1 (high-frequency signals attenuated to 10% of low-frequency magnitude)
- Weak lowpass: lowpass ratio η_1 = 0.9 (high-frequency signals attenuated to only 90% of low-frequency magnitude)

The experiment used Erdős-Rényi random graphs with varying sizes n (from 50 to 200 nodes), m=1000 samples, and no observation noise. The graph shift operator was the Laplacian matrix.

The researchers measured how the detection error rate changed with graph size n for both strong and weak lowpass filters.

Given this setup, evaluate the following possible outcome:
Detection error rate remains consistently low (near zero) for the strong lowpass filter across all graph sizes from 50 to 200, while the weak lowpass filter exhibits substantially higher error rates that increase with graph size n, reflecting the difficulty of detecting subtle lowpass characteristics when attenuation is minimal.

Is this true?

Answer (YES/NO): YES